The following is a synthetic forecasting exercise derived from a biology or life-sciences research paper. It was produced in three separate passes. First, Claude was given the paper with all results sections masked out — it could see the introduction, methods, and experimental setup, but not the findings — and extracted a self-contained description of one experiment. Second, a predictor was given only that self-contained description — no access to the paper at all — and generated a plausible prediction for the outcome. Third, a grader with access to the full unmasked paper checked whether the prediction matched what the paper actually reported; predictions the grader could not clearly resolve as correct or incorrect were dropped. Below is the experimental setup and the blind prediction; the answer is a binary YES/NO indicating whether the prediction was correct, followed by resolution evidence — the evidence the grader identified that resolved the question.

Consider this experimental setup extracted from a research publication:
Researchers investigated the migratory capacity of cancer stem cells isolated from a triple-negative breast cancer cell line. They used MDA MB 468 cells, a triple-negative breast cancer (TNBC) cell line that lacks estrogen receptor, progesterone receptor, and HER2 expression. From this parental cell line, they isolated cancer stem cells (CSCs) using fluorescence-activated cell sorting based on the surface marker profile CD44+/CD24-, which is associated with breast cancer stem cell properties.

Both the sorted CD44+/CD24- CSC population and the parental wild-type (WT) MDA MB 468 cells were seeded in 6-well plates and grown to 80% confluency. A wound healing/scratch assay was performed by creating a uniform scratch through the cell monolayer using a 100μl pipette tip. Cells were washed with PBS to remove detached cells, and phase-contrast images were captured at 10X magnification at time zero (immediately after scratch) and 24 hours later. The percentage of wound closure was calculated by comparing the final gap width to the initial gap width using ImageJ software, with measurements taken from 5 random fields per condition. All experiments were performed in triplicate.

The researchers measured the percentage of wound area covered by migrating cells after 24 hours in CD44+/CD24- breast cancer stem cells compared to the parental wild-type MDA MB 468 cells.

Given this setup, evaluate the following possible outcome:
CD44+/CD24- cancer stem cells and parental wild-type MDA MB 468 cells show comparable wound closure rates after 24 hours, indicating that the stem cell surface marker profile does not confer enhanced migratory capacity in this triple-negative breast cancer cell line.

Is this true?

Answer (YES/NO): NO